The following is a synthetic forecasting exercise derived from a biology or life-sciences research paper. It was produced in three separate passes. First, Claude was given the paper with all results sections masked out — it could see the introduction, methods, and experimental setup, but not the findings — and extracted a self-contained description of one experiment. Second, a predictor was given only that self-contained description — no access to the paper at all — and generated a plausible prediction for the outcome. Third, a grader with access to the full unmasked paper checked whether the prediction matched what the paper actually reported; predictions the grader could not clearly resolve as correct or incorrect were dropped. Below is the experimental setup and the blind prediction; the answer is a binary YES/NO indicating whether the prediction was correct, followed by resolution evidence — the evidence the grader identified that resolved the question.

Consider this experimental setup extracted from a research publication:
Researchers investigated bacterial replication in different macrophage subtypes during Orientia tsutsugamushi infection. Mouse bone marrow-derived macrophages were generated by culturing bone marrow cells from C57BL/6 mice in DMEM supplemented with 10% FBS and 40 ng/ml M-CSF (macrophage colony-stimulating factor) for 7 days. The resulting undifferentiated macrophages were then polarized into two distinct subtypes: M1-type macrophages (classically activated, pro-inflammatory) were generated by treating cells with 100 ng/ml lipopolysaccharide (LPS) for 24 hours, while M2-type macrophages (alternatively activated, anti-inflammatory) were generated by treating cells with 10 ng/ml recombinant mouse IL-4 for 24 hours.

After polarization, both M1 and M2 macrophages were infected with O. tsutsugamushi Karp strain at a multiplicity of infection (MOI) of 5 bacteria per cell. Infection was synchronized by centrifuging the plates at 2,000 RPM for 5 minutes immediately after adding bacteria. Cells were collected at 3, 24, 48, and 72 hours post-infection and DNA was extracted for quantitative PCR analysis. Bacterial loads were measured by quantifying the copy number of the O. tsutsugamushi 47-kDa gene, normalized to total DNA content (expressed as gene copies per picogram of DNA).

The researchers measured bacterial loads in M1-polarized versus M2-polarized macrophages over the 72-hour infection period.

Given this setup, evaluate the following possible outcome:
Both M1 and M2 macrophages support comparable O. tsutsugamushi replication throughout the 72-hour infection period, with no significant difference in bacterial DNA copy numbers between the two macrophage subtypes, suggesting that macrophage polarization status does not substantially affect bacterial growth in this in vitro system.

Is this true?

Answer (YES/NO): NO